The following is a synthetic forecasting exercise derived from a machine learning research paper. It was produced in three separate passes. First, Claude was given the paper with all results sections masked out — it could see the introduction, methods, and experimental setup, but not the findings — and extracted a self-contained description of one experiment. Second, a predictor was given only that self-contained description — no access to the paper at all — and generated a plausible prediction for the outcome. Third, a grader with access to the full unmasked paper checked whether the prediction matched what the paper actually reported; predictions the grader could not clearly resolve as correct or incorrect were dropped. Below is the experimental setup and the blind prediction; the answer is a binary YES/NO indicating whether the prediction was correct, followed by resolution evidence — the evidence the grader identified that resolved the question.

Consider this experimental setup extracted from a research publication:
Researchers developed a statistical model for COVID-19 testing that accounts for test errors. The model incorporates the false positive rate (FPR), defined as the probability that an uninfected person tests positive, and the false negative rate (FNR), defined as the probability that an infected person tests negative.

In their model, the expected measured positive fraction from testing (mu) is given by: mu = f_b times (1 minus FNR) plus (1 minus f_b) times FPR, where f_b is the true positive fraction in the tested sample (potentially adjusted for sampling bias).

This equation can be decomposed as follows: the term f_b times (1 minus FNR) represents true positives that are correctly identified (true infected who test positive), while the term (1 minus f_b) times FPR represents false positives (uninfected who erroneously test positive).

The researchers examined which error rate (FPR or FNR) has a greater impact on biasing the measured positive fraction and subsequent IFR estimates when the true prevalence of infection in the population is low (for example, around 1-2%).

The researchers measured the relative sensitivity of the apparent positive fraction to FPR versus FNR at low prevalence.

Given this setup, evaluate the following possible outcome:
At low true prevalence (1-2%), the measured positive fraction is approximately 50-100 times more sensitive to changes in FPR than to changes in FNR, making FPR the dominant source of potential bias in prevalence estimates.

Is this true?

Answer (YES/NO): NO